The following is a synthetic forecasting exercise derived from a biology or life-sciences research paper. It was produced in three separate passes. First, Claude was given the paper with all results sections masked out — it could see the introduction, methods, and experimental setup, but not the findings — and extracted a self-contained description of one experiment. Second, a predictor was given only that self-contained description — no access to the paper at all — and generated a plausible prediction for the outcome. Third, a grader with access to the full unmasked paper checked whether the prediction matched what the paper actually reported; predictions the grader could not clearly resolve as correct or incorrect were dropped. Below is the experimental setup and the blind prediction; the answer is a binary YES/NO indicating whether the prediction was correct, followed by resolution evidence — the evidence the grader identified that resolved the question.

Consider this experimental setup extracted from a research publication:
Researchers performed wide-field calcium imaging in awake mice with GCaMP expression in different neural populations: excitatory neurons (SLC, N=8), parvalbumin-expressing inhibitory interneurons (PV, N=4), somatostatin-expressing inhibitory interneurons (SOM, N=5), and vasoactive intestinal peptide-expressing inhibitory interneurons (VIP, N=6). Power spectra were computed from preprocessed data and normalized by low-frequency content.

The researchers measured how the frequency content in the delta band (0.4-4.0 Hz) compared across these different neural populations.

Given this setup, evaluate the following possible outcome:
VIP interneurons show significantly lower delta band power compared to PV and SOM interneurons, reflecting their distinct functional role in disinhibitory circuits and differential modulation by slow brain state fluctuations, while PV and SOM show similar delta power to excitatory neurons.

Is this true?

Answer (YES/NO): NO